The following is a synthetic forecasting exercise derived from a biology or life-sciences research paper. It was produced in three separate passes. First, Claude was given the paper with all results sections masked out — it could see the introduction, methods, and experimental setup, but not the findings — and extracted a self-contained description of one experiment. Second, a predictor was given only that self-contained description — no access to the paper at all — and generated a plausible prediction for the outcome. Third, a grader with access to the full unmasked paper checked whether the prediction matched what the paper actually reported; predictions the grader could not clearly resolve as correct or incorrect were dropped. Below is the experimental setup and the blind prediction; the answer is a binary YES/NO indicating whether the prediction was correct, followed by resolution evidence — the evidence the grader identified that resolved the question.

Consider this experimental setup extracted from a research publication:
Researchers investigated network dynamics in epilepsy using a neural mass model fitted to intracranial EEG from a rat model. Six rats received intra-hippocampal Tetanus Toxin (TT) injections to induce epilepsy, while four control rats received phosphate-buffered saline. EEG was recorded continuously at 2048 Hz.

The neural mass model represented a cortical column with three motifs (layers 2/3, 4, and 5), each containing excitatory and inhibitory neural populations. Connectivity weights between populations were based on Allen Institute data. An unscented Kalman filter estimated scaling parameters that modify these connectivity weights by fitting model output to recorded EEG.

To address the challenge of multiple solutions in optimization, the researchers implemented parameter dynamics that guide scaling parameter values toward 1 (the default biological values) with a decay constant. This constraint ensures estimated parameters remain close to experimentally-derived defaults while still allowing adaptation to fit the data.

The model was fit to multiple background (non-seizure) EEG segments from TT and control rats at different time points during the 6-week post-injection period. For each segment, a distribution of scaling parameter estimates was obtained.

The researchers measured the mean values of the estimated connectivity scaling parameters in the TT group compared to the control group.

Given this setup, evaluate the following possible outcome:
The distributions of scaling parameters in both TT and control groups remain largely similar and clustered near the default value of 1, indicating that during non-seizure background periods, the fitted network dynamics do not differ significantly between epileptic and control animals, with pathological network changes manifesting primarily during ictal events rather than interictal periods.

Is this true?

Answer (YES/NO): NO